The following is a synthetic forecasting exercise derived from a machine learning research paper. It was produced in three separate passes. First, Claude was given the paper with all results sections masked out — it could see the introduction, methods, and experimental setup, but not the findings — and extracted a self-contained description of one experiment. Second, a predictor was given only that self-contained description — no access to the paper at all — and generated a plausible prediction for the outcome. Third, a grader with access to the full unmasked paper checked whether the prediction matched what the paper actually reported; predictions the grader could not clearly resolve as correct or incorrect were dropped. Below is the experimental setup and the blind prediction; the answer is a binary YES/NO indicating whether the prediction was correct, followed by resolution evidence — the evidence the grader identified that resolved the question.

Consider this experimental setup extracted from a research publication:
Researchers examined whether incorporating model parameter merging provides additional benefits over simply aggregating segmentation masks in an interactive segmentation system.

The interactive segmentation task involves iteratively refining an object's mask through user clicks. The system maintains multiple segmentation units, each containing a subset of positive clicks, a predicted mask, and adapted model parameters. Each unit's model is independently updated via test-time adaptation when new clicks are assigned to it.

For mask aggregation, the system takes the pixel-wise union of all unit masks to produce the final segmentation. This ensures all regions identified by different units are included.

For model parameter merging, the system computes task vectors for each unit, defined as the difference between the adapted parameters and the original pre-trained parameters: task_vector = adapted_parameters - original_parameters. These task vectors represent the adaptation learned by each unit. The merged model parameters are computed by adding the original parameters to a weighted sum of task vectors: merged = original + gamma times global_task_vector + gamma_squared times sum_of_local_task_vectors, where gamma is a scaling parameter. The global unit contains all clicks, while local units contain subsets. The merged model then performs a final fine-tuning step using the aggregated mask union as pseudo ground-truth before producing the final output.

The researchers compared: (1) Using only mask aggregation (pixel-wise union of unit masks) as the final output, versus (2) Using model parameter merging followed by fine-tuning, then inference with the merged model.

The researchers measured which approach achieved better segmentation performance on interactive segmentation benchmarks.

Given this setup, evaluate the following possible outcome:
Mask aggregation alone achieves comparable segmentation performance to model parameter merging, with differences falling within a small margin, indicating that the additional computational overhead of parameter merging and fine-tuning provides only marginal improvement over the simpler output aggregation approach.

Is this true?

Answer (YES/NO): NO